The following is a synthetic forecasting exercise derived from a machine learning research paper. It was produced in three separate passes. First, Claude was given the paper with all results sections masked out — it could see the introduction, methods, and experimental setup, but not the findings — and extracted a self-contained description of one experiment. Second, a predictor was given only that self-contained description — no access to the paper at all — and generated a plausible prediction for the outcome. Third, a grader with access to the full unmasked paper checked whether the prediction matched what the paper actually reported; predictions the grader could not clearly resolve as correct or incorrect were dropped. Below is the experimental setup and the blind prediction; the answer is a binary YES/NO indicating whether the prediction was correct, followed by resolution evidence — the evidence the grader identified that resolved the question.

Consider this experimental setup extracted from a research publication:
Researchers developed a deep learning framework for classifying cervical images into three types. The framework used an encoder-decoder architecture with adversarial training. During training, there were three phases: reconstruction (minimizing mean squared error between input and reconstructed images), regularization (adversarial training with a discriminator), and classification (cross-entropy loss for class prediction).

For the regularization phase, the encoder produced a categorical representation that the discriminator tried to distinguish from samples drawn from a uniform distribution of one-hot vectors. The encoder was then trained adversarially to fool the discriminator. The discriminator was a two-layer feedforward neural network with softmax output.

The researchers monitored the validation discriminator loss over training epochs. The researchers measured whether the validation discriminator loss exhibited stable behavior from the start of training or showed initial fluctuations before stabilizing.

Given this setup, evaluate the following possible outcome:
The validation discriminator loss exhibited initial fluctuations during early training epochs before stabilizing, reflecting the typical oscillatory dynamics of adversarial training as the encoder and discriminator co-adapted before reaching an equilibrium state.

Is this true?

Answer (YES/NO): YES